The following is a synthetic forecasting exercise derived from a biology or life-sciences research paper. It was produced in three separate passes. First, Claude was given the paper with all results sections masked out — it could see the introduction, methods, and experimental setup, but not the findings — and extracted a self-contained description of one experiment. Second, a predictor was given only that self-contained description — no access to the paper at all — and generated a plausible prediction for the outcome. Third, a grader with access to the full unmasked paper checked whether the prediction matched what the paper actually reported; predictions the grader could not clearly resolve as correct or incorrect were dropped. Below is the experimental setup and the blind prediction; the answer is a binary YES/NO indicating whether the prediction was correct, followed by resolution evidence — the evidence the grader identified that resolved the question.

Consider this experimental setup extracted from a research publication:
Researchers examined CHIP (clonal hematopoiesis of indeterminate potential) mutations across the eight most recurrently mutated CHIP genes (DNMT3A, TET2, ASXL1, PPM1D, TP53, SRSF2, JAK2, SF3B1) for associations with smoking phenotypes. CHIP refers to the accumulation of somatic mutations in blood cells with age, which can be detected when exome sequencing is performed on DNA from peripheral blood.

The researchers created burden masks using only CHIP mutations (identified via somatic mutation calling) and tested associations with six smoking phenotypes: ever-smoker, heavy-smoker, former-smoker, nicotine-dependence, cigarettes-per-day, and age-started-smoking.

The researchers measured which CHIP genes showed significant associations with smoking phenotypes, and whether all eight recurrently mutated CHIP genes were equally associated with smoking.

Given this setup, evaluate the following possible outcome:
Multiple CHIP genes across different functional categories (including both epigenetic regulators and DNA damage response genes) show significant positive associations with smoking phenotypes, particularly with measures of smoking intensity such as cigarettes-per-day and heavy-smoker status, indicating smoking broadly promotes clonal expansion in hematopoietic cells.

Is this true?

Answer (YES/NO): NO